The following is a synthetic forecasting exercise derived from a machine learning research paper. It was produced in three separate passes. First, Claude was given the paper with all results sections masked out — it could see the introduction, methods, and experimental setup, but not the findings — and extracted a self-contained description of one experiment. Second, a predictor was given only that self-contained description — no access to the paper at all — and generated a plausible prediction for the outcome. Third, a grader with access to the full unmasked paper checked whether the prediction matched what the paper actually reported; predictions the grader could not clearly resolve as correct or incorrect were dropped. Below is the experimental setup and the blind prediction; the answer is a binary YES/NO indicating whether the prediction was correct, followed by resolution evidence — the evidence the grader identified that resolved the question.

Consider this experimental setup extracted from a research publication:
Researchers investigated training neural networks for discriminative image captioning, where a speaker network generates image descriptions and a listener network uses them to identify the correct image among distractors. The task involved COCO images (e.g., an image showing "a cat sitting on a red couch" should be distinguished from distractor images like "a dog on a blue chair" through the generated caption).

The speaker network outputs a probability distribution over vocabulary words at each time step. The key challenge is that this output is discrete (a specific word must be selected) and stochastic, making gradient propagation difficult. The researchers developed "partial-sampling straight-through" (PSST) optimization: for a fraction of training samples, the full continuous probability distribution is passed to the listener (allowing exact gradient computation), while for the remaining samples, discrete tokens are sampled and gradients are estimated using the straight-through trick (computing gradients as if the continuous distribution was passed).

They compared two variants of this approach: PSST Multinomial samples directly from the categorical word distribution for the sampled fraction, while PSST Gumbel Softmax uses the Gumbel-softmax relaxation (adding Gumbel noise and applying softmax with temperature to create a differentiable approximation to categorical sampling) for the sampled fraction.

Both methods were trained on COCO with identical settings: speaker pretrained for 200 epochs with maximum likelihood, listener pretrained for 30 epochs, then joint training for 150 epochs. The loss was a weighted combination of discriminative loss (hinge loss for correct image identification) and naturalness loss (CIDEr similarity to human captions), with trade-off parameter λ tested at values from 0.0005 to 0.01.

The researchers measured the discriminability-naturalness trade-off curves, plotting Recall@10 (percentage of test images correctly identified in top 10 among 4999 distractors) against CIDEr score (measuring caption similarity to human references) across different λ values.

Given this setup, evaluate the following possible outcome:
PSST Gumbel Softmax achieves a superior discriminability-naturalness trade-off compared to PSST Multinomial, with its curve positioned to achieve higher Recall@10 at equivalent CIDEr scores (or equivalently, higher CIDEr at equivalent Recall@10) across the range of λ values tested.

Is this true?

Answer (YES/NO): NO